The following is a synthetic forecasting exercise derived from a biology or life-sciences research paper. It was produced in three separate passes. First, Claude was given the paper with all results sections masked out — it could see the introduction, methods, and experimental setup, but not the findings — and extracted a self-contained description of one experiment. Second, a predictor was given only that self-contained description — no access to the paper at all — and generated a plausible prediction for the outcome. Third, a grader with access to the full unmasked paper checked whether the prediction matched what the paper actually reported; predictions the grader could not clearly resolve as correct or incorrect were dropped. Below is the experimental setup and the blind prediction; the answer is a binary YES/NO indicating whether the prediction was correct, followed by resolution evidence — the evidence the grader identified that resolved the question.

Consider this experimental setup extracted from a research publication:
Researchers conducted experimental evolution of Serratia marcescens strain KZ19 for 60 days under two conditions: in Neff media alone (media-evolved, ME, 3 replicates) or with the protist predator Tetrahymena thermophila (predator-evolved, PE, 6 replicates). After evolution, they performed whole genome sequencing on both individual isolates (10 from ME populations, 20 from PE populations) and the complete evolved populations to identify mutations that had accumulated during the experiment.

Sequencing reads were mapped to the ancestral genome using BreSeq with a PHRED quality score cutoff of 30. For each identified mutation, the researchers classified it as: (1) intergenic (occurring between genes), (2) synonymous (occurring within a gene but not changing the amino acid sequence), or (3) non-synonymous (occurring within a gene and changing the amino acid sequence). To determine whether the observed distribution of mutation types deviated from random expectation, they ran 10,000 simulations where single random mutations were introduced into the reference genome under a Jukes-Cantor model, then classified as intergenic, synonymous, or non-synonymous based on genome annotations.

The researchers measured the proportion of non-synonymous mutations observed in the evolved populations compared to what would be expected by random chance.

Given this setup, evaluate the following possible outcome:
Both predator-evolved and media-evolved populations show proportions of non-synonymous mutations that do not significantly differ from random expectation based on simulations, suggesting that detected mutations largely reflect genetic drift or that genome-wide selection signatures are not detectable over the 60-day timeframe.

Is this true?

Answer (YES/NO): NO